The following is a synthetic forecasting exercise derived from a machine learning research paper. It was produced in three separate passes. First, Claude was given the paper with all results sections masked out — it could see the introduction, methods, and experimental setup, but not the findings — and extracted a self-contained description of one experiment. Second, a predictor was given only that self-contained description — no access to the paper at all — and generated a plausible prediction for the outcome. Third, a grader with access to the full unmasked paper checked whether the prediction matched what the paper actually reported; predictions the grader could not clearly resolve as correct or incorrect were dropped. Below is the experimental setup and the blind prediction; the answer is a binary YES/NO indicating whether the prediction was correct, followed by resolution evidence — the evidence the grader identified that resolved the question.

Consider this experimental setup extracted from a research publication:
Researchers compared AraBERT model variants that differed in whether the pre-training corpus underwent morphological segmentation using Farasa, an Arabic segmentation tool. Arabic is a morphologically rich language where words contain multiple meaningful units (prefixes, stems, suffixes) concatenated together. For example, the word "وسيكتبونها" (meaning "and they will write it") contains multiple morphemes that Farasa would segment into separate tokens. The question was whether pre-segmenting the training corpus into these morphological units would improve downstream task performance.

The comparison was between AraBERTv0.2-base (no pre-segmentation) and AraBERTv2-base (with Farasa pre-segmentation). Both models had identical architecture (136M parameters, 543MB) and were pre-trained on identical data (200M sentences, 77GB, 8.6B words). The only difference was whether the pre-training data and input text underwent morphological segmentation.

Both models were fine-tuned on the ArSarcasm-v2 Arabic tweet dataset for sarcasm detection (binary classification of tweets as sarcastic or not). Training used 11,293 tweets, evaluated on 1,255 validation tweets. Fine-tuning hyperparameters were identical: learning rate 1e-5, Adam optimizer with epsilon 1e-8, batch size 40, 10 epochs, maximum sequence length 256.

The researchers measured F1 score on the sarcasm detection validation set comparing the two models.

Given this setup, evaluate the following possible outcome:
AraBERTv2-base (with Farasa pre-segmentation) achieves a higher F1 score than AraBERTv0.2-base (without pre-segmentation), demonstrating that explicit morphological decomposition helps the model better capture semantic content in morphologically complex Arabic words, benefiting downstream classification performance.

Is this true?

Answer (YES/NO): YES